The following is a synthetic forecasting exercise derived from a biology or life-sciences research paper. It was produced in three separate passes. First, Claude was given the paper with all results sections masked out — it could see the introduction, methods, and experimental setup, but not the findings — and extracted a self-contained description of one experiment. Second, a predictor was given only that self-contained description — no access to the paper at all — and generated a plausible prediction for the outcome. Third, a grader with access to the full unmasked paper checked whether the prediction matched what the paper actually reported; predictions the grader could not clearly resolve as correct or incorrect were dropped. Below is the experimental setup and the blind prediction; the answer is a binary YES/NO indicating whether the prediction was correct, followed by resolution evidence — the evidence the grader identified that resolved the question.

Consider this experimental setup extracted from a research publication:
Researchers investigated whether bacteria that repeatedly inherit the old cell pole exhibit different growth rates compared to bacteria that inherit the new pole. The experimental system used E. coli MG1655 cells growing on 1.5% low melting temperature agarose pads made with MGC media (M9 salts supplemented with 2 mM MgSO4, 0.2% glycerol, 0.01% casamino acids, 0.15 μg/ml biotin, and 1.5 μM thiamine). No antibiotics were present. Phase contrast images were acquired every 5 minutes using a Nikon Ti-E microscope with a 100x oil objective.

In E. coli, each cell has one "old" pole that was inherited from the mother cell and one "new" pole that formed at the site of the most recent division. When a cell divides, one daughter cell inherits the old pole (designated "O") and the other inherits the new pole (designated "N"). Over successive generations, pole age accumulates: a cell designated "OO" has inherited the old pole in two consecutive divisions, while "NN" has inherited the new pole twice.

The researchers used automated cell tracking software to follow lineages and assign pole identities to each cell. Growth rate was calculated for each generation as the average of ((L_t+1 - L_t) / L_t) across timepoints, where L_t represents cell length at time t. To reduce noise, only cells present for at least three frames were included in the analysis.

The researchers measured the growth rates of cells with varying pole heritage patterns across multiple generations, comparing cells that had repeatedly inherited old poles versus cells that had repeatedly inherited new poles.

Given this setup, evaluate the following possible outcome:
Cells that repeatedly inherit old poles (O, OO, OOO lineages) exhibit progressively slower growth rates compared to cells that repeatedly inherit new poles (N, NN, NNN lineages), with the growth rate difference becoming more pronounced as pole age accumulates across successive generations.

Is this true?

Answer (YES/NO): NO